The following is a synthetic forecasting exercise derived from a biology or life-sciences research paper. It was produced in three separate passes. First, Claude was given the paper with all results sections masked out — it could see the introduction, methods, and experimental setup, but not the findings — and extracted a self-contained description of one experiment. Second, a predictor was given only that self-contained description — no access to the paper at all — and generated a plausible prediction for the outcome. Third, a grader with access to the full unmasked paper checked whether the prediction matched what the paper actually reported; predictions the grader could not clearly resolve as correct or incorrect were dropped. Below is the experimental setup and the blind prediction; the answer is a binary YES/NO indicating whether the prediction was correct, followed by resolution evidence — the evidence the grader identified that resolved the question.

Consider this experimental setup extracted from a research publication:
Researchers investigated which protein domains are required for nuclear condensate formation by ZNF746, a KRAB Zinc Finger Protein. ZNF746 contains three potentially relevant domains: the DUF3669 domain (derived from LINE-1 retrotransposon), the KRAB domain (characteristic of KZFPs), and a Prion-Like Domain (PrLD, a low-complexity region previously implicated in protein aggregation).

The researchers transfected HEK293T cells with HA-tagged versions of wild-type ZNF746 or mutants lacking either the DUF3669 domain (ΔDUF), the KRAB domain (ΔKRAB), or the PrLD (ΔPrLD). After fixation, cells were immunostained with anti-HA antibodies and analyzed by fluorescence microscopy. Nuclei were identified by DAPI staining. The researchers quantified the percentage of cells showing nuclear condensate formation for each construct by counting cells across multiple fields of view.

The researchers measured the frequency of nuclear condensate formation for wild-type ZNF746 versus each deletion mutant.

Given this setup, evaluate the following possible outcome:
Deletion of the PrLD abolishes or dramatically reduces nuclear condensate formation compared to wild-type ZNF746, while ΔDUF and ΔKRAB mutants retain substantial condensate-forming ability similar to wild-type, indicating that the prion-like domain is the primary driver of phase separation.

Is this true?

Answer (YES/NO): NO